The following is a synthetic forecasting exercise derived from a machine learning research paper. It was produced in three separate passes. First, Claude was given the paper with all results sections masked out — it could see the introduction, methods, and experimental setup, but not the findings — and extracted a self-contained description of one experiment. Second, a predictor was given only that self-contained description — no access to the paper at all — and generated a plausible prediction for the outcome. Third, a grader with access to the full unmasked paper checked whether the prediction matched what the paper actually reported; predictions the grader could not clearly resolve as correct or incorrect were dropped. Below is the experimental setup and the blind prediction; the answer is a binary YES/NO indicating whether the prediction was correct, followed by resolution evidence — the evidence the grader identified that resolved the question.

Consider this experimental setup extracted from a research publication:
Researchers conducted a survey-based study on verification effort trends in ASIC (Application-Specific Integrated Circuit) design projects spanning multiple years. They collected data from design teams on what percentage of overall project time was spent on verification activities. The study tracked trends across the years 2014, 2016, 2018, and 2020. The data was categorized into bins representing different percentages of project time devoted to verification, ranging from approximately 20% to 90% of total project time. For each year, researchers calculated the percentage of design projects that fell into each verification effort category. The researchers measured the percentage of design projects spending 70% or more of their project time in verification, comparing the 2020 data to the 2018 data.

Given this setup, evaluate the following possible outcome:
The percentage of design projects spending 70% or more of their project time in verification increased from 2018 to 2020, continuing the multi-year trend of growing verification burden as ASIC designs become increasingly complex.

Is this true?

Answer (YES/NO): YES